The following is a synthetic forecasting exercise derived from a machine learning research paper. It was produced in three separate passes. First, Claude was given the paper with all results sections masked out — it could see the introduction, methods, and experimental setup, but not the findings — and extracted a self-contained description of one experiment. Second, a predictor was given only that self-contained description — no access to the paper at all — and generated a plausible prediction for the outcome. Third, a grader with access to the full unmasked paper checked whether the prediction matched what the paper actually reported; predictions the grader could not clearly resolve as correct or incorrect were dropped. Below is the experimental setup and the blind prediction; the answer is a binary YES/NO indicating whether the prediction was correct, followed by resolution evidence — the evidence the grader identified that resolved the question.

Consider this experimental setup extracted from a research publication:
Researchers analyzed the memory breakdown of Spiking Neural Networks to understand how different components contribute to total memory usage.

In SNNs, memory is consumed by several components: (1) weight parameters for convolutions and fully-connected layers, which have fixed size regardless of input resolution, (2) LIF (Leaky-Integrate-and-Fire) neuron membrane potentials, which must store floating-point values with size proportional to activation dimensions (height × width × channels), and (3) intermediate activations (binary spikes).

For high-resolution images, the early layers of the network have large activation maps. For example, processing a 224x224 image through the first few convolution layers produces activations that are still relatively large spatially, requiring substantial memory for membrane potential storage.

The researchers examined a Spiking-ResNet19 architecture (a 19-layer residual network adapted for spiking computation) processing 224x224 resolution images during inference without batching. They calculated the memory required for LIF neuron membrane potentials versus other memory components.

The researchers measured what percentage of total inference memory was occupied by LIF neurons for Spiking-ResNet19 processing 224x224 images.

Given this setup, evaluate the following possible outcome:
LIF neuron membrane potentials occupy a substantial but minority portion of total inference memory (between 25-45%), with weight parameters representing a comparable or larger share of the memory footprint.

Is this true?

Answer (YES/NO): NO